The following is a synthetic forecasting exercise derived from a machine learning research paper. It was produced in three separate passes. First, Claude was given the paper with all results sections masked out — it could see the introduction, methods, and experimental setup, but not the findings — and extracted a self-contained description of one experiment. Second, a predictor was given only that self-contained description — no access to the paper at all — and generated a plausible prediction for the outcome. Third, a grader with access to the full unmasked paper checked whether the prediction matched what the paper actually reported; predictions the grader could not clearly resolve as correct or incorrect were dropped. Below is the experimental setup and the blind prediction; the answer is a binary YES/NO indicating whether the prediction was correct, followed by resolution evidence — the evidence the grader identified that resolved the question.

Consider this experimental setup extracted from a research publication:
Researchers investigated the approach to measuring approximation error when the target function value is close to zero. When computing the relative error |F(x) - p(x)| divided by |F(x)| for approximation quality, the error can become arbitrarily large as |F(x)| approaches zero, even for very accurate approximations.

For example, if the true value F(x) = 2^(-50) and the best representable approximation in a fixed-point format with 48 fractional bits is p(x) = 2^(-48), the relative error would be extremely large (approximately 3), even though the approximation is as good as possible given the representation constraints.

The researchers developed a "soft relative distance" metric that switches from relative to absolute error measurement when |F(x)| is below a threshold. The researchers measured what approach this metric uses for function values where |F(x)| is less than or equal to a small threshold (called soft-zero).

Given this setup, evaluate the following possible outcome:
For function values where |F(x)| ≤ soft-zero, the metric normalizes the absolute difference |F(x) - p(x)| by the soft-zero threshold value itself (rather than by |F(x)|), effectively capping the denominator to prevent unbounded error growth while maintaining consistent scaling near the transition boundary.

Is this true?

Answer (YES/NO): NO